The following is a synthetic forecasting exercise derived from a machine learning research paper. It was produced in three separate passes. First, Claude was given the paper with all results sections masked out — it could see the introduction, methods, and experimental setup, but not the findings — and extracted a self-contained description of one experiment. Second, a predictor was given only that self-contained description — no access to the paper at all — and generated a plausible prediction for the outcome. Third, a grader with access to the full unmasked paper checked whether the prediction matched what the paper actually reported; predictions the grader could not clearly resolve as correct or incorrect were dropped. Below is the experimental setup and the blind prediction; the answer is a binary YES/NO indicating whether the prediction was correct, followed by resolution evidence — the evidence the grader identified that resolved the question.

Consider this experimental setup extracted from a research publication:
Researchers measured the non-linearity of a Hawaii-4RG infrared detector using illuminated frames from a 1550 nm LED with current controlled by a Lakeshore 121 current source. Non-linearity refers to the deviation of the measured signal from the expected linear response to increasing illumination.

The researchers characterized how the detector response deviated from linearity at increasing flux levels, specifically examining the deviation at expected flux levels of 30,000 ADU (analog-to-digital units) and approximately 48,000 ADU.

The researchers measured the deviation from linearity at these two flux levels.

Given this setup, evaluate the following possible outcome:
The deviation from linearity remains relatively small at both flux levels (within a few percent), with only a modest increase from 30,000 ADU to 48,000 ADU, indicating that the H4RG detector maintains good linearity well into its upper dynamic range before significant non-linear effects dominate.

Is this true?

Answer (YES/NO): NO